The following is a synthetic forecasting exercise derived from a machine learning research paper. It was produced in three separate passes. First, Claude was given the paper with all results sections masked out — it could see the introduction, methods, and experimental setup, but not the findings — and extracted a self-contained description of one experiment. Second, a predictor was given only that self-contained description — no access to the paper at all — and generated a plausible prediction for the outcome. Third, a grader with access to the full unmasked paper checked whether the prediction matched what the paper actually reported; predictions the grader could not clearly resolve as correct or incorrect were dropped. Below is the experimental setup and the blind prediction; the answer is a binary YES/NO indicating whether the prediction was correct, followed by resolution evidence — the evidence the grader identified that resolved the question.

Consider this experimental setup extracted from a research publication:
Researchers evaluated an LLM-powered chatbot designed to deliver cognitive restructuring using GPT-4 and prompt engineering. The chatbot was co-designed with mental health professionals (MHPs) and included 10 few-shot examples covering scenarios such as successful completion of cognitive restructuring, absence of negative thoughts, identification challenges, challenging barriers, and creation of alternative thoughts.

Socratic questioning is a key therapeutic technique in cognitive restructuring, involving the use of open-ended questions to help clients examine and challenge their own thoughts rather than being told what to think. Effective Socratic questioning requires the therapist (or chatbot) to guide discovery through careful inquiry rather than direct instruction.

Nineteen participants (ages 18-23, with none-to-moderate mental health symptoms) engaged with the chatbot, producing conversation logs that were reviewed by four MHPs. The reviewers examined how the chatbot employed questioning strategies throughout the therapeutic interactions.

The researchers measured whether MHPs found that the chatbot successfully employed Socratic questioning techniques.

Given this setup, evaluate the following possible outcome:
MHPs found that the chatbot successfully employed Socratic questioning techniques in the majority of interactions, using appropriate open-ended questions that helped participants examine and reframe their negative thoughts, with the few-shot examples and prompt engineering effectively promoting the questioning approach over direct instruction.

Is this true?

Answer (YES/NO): YES